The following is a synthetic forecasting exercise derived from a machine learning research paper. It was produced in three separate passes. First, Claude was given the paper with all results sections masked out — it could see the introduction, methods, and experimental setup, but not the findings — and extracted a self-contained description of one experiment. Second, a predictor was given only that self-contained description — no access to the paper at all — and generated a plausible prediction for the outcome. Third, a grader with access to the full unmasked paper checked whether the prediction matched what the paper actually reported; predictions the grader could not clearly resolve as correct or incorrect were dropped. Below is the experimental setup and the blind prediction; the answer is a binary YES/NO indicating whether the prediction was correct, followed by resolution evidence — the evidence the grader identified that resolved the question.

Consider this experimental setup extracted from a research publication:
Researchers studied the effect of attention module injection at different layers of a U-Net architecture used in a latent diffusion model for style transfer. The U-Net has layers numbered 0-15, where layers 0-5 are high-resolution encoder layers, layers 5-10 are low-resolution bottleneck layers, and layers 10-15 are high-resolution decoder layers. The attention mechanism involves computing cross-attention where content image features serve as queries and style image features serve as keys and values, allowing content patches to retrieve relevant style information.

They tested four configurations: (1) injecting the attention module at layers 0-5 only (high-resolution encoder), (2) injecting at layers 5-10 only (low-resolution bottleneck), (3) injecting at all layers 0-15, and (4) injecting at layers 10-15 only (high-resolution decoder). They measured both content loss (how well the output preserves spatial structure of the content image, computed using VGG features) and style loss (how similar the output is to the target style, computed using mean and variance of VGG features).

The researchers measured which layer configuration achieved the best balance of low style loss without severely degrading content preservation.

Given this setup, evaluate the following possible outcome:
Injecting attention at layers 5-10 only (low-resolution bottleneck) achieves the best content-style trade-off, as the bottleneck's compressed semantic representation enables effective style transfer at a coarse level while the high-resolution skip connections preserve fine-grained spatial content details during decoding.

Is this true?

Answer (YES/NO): NO